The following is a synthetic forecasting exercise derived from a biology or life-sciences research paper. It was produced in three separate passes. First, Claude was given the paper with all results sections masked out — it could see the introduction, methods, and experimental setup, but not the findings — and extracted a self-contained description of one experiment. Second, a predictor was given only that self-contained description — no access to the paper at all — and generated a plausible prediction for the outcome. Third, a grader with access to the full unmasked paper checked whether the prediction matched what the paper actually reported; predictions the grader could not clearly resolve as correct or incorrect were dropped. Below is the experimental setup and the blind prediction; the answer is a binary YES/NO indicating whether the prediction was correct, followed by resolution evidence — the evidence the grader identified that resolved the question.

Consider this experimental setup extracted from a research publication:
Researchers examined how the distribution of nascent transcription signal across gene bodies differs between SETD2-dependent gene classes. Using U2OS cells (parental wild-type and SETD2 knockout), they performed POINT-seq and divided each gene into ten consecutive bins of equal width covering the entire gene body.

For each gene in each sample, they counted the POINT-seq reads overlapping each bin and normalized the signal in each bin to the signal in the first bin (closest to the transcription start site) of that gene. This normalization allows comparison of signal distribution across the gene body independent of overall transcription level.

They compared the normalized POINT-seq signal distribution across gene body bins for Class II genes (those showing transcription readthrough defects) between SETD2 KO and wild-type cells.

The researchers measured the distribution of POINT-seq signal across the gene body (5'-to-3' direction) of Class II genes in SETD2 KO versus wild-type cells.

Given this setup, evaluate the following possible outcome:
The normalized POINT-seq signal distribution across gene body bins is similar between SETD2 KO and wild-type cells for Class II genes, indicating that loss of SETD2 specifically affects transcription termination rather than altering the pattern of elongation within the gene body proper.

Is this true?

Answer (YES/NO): NO